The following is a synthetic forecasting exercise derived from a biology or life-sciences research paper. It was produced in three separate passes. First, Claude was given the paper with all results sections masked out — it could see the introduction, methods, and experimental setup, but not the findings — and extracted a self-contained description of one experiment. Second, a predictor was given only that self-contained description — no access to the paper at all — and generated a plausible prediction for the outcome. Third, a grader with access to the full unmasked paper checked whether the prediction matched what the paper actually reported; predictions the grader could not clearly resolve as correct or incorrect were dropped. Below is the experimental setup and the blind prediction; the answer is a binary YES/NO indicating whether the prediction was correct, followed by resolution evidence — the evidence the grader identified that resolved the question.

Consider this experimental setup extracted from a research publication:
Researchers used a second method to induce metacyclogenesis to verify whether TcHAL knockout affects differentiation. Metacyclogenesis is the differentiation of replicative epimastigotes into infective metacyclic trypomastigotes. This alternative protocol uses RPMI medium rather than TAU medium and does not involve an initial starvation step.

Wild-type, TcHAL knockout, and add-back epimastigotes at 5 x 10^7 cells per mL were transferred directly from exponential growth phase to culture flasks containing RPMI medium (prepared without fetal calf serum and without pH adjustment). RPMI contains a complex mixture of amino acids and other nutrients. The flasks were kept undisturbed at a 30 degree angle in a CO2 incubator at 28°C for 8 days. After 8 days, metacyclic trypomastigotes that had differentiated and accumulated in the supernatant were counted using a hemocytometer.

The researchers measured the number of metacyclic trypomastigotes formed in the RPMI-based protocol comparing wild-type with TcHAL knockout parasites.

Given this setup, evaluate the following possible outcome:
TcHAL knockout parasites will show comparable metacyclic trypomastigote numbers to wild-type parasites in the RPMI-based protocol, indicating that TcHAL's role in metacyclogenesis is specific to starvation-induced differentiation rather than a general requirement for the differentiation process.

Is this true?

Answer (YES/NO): NO